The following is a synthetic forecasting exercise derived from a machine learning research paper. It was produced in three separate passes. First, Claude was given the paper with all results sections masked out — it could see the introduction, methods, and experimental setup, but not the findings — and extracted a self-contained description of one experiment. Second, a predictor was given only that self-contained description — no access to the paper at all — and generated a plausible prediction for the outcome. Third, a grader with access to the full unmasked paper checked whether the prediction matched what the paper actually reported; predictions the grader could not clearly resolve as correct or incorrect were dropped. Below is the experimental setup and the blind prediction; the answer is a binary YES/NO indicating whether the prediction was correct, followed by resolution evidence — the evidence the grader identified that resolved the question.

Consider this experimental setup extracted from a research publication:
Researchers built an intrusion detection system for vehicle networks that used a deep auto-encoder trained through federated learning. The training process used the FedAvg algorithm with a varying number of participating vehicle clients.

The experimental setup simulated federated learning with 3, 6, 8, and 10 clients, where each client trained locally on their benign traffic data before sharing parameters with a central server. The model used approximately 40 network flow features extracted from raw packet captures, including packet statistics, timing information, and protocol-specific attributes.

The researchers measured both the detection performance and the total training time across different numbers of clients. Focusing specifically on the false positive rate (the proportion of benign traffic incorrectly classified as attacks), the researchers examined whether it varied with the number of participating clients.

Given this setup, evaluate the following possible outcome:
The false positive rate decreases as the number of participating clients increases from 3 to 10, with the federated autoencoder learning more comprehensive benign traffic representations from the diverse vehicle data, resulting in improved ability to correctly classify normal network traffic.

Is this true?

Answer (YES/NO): NO